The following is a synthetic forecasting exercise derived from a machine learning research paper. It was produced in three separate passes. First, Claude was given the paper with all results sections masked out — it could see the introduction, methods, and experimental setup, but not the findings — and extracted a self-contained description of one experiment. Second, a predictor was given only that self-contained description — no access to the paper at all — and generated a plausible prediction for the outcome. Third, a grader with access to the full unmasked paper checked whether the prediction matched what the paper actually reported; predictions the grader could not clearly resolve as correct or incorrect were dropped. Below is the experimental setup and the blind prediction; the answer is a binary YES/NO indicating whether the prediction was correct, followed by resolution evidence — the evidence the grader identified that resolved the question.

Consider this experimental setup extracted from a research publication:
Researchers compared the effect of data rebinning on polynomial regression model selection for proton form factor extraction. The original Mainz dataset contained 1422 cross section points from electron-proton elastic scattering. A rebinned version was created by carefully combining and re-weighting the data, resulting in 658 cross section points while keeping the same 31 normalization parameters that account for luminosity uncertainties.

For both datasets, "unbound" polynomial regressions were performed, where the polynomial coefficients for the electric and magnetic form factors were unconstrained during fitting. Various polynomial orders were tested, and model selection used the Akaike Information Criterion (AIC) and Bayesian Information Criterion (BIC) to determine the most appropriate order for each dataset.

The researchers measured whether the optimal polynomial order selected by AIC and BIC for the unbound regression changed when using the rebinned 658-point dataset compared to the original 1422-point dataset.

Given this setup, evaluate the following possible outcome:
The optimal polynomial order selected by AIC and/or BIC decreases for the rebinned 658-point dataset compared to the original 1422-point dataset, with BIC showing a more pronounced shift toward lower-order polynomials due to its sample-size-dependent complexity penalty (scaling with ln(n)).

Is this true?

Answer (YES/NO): NO